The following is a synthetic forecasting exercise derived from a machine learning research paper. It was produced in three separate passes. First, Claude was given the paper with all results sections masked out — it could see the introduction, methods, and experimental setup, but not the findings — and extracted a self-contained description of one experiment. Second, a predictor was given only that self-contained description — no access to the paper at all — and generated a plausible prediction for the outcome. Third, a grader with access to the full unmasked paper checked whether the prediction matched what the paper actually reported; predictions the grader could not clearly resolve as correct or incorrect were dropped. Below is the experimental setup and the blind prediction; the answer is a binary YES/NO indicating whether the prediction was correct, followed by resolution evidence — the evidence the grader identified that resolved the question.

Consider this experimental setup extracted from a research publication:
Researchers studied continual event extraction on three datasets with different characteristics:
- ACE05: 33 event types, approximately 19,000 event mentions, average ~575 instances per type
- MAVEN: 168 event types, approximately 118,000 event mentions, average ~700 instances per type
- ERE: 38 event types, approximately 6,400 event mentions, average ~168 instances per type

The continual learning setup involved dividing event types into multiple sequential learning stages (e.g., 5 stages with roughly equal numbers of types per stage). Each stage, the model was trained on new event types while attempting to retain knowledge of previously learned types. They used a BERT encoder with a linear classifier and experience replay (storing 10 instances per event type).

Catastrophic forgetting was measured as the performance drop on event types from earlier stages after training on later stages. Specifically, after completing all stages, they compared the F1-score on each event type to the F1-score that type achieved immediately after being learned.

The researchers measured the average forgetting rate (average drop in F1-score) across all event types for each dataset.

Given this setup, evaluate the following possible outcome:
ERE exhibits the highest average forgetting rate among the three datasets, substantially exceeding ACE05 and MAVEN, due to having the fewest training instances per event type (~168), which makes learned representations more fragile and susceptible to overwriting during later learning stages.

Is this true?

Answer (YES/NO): NO